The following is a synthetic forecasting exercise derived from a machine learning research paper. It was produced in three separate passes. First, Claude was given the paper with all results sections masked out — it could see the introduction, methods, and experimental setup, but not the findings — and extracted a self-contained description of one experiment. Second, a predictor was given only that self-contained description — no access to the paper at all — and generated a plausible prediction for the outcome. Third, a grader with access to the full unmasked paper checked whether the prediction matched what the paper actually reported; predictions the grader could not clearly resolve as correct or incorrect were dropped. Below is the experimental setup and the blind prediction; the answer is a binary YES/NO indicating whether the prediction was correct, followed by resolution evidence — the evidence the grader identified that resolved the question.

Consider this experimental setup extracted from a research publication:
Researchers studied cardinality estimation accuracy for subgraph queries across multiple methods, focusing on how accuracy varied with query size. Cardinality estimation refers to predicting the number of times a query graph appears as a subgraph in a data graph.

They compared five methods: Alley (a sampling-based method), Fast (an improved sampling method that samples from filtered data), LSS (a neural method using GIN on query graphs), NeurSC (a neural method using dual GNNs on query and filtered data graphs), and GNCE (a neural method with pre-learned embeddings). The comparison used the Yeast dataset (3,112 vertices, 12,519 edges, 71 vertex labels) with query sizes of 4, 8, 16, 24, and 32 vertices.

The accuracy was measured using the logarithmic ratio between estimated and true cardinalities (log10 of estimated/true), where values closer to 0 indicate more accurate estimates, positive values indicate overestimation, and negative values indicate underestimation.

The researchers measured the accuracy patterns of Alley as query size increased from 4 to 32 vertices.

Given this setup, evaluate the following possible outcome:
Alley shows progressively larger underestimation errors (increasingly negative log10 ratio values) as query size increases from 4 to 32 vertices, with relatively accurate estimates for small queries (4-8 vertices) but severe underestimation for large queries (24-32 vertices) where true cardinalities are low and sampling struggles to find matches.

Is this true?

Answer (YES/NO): YES